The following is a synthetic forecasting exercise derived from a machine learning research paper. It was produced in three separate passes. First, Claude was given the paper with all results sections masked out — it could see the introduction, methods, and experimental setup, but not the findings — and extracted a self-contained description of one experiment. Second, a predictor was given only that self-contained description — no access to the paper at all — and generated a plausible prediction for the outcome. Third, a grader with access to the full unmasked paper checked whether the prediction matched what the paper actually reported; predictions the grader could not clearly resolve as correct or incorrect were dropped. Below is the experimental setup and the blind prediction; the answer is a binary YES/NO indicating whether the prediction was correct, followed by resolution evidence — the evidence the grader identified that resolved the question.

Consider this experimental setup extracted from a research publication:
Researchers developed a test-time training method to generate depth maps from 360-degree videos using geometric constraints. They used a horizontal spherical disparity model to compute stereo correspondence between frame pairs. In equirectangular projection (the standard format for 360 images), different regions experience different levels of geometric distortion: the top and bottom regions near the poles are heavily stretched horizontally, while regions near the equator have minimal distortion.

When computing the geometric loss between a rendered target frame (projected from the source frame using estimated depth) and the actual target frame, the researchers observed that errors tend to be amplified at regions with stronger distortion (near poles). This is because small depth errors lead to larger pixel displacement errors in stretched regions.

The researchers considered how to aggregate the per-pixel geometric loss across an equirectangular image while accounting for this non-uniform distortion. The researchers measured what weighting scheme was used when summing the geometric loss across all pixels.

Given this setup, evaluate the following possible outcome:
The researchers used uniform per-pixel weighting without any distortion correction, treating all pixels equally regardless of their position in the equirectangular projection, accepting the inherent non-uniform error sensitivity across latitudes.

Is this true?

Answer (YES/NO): NO